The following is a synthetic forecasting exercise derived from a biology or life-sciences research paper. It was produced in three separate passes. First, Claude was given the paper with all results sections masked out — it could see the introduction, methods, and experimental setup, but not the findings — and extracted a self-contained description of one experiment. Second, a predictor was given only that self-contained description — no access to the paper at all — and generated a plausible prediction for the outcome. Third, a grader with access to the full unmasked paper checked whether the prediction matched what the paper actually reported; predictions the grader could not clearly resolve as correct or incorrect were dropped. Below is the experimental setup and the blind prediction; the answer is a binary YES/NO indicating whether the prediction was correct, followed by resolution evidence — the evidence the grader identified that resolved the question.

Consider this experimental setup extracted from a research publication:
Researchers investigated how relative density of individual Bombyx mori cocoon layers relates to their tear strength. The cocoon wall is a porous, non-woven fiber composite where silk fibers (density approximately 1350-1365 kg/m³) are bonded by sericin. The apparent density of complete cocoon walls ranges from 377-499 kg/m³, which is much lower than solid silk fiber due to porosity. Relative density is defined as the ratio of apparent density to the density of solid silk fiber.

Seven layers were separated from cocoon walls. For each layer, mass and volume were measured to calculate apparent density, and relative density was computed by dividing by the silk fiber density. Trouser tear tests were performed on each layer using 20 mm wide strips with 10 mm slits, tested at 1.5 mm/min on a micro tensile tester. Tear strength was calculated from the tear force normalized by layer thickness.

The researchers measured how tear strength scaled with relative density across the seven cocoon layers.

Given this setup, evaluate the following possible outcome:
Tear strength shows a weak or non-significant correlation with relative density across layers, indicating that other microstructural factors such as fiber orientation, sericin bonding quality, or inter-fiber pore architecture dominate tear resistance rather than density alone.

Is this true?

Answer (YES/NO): NO